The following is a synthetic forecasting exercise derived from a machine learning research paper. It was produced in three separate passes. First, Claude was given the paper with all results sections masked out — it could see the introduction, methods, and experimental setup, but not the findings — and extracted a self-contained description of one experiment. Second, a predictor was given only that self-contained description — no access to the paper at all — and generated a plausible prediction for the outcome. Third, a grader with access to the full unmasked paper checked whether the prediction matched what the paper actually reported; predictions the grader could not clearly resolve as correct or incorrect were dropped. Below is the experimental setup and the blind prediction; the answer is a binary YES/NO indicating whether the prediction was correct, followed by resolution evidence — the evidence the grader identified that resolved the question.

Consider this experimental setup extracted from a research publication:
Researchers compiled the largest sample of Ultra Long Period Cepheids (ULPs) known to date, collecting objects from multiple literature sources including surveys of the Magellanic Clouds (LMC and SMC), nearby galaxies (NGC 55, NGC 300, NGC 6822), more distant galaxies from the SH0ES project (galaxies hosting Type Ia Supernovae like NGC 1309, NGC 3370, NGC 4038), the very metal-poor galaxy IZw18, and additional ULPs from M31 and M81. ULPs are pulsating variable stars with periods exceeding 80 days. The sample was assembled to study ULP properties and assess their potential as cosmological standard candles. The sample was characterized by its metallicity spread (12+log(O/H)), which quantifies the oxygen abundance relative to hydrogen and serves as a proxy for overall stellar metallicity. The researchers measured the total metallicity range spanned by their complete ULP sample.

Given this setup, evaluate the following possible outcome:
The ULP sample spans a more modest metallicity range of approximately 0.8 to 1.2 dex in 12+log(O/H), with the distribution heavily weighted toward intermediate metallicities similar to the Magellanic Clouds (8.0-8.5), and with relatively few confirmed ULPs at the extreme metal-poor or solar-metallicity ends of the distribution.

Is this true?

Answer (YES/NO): NO